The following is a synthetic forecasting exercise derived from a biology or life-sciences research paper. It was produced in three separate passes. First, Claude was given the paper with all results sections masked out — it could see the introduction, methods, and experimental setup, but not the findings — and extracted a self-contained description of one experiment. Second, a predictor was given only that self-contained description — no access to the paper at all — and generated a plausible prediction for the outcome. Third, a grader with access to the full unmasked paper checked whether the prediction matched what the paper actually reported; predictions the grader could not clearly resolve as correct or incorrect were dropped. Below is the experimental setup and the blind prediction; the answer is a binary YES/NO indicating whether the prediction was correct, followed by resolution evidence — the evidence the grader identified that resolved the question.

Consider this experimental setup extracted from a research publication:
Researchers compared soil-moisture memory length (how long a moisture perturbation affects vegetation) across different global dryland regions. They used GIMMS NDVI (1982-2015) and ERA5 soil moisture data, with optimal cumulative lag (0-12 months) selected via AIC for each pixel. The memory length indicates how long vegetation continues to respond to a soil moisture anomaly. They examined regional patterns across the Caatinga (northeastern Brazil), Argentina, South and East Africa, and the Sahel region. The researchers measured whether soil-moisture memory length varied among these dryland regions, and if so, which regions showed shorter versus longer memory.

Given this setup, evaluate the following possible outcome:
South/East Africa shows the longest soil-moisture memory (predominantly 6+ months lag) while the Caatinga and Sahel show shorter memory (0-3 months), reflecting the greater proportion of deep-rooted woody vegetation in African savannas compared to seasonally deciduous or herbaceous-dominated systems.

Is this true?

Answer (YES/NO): NO